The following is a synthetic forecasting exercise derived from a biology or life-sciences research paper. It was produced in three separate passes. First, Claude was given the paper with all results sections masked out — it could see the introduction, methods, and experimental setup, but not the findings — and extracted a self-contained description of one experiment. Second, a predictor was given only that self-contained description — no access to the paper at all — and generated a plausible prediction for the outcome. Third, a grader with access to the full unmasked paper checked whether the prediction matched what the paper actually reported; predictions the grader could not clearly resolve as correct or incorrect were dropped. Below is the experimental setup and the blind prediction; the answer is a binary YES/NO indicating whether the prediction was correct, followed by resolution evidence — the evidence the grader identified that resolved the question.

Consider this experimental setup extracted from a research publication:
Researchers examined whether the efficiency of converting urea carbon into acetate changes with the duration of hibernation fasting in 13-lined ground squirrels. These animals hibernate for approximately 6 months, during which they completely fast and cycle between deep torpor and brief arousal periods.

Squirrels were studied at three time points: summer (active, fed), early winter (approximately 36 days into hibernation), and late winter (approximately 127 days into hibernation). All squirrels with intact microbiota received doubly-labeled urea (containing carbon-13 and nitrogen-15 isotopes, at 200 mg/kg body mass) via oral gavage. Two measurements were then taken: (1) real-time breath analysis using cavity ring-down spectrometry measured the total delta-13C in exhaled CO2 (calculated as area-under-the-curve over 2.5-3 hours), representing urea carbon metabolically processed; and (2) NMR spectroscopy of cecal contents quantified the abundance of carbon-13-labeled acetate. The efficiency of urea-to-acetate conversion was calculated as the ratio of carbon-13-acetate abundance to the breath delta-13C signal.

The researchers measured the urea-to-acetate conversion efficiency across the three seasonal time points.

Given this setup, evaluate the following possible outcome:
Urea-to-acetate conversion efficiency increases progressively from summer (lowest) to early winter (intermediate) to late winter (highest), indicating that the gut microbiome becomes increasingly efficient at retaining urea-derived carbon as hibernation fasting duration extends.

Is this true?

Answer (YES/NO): NO